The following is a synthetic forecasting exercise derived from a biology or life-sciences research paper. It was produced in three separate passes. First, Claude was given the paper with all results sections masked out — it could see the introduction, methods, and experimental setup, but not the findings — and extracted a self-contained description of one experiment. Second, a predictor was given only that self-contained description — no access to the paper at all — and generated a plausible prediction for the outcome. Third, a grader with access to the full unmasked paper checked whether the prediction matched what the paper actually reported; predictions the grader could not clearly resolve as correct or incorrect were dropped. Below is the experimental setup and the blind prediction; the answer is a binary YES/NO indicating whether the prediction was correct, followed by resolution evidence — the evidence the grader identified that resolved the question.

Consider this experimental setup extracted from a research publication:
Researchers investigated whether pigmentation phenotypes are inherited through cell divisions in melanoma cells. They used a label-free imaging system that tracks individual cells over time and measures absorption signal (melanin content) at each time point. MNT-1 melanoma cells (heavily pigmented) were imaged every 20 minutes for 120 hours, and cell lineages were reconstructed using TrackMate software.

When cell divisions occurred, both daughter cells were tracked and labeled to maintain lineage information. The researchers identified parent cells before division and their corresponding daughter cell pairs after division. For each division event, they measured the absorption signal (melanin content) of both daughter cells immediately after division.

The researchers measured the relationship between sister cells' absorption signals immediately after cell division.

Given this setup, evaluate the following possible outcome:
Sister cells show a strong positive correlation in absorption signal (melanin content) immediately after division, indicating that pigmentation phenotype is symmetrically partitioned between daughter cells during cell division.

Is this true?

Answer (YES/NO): NO